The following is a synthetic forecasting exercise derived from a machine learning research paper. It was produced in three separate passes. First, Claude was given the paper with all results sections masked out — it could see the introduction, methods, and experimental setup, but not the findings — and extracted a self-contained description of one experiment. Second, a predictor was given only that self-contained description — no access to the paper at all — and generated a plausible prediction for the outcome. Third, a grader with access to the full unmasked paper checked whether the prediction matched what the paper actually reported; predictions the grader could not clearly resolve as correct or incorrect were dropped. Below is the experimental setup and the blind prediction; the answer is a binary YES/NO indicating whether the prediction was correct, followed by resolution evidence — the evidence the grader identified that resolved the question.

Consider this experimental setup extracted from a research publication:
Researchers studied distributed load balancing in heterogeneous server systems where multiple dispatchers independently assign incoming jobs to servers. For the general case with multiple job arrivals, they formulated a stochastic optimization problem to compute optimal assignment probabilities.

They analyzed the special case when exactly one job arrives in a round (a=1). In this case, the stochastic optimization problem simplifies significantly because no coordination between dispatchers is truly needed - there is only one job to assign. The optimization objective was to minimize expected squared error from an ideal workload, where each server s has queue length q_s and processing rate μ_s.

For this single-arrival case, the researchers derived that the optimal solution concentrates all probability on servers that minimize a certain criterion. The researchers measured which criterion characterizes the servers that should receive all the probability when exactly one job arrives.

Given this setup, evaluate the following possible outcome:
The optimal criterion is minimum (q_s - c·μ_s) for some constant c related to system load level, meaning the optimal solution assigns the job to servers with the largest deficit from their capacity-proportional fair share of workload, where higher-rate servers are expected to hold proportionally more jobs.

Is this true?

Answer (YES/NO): NO